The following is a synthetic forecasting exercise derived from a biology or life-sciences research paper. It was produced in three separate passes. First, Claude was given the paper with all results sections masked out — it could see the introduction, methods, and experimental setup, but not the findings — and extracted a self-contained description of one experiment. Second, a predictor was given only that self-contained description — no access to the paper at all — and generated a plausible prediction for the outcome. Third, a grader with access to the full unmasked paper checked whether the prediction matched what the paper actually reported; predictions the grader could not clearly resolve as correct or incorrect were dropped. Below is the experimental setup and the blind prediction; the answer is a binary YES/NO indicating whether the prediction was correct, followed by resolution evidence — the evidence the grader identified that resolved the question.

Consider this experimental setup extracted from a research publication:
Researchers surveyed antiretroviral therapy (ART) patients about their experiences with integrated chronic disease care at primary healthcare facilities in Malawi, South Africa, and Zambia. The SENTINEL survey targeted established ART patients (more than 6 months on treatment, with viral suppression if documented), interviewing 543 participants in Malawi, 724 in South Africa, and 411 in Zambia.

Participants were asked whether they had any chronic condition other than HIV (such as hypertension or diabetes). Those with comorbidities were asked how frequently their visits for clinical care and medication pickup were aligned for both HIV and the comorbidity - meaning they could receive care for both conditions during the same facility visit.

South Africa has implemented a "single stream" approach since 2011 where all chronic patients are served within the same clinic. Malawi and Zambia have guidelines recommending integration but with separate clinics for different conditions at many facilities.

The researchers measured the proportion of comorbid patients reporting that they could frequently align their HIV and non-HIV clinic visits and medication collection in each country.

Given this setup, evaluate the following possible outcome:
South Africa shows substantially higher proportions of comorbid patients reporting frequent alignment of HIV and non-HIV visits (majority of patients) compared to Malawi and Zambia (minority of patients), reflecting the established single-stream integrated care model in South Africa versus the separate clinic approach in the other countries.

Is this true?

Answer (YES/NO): YES